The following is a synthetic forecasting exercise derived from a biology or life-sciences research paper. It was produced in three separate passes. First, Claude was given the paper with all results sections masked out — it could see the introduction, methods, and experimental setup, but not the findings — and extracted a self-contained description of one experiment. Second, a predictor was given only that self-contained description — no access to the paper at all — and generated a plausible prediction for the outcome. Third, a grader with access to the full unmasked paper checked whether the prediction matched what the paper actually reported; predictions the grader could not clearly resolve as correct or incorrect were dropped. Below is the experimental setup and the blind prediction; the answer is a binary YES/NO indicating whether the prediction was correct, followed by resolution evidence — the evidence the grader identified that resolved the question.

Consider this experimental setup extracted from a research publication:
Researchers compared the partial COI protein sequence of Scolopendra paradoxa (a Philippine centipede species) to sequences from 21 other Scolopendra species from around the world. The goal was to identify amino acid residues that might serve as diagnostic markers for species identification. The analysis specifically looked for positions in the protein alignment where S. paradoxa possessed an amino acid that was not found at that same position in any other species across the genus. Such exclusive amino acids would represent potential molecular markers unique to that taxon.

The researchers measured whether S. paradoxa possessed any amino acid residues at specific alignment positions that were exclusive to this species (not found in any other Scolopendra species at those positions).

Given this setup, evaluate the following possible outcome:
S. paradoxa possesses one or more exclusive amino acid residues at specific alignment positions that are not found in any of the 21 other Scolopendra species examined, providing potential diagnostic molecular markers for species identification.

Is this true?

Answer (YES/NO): YES